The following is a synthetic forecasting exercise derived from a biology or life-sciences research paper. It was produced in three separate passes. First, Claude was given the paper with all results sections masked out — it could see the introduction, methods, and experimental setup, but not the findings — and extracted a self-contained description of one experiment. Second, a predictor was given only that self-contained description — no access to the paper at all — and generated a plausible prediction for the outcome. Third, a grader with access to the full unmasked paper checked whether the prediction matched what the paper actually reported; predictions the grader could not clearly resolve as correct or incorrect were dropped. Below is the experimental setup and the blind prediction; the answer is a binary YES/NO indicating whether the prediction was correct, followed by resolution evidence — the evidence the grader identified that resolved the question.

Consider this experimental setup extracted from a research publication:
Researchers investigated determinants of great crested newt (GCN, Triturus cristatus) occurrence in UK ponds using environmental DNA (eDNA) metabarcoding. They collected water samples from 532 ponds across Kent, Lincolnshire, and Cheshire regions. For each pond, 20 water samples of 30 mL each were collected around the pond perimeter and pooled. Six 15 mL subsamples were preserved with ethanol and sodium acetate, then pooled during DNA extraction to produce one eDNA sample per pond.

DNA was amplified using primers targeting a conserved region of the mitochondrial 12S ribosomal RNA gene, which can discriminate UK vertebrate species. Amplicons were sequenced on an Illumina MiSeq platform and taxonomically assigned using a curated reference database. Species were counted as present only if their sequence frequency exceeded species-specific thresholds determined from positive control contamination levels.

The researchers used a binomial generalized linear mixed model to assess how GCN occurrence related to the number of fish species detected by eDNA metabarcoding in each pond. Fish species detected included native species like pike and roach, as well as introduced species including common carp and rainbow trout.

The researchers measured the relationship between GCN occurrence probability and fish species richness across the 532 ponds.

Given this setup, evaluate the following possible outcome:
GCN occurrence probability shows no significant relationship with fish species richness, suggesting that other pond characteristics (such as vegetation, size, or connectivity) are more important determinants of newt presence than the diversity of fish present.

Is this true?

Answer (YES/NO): NO